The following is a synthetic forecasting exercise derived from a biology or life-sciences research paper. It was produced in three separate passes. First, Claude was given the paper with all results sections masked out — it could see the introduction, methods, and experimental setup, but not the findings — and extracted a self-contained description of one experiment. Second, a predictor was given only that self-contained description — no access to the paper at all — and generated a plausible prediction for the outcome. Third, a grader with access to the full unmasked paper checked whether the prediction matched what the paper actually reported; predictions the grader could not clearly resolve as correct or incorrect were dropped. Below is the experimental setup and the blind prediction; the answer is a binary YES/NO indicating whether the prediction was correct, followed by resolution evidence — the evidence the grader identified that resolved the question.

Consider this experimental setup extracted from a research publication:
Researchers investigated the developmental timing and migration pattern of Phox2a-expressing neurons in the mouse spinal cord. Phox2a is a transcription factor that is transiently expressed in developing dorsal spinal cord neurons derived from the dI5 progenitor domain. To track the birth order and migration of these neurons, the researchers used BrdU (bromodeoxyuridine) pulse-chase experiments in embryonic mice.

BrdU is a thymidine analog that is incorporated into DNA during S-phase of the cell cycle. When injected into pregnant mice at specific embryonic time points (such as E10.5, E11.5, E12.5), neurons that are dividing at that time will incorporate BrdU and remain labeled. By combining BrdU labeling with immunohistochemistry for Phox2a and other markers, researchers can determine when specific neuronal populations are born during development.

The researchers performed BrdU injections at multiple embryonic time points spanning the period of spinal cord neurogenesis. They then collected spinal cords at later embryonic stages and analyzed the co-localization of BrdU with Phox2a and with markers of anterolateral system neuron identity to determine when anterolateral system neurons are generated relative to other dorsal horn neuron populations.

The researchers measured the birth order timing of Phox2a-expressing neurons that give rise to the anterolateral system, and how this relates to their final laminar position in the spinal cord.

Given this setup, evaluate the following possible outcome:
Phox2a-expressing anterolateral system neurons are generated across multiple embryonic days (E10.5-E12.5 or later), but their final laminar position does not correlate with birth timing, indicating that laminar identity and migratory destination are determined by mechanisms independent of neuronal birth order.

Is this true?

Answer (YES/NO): NO